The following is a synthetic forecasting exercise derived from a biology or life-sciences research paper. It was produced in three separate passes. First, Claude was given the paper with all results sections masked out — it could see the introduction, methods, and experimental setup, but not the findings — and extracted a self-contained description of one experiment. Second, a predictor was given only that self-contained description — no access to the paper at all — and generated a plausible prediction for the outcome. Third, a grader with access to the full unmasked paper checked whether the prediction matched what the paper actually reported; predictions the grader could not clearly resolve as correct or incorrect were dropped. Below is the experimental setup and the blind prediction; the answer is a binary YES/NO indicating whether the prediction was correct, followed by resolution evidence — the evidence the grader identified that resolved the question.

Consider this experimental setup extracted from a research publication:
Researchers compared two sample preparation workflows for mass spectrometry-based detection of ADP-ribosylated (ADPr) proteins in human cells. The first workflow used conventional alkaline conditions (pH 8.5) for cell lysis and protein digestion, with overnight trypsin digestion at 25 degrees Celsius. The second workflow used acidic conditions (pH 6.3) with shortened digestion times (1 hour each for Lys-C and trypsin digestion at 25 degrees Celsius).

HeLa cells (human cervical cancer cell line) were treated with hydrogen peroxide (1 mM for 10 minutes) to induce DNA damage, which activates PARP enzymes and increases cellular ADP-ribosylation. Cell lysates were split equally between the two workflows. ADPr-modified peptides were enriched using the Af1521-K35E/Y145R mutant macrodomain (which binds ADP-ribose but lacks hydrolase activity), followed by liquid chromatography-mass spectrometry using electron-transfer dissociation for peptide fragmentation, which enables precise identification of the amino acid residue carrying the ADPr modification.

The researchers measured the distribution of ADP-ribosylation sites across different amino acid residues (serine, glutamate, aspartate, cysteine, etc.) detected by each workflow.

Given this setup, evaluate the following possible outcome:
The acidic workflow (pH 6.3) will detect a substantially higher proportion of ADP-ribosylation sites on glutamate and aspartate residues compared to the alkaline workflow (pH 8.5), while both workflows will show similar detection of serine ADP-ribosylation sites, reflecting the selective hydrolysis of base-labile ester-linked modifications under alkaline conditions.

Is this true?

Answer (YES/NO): NO